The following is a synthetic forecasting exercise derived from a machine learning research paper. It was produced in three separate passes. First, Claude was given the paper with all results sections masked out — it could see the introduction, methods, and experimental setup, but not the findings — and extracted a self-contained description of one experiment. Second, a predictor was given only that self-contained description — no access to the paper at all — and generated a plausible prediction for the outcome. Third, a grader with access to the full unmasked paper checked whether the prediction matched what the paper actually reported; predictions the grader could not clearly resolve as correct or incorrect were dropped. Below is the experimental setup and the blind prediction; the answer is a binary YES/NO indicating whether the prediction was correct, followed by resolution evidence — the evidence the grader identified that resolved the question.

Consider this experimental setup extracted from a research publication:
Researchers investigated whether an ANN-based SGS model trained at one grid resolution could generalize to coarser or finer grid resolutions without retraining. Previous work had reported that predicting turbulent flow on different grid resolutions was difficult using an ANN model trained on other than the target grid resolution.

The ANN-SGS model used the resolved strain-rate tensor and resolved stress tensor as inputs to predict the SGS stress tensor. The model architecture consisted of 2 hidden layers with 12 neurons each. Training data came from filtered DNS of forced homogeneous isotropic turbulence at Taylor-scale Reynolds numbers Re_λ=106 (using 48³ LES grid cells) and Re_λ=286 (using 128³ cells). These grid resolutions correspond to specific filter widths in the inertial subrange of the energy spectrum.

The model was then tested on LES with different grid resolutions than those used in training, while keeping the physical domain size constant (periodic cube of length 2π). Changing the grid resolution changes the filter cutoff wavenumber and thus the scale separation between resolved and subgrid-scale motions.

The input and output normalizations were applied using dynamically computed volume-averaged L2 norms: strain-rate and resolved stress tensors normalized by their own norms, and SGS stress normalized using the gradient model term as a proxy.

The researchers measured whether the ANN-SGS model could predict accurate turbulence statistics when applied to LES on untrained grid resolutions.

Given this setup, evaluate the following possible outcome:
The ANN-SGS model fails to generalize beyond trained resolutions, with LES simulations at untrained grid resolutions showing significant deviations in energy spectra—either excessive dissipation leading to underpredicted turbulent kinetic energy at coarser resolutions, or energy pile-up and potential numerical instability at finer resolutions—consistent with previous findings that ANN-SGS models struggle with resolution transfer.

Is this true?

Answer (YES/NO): NO